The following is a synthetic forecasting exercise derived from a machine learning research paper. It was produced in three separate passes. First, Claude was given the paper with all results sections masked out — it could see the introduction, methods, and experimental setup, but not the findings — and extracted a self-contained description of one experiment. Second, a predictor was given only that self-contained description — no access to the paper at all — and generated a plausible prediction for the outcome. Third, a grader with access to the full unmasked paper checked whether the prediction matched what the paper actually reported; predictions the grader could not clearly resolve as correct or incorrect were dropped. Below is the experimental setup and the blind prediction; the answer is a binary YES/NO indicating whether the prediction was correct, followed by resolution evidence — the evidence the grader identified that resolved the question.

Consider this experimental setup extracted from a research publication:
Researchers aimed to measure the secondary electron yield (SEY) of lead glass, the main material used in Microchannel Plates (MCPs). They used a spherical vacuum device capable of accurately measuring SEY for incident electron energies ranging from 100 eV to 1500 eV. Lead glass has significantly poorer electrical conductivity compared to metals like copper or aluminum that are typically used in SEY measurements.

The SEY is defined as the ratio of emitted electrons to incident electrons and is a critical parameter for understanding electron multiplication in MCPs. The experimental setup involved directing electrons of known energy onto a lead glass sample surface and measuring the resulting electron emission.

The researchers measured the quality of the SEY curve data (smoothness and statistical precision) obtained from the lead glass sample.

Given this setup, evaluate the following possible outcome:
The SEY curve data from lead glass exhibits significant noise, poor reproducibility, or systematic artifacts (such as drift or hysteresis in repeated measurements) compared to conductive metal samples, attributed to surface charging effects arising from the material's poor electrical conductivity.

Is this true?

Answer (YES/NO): YES